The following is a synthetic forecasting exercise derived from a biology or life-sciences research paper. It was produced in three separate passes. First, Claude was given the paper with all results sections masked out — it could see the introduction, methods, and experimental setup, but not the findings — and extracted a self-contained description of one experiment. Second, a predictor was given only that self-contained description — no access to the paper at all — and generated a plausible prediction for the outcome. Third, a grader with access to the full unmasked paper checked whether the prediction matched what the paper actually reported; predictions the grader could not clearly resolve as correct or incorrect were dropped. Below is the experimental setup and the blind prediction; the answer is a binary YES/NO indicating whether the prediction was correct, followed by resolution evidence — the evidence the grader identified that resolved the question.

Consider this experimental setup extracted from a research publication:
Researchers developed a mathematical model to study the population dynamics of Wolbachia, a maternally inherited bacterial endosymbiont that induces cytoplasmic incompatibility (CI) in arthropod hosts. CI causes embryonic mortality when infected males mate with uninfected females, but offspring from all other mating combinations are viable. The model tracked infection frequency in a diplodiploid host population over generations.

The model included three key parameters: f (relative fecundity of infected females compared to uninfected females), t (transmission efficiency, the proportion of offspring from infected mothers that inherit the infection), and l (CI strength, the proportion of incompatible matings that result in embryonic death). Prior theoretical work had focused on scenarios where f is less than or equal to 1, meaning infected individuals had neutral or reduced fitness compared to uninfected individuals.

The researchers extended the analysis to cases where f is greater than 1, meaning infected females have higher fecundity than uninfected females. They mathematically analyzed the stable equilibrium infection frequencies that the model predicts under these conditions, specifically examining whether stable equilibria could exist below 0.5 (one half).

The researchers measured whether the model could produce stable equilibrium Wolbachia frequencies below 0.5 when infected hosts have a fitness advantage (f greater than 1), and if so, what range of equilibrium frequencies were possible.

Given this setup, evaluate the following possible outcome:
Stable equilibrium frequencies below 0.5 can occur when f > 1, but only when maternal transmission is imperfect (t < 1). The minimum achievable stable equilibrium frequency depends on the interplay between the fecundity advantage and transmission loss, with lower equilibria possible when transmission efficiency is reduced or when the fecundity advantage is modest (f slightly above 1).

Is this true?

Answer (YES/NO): YES